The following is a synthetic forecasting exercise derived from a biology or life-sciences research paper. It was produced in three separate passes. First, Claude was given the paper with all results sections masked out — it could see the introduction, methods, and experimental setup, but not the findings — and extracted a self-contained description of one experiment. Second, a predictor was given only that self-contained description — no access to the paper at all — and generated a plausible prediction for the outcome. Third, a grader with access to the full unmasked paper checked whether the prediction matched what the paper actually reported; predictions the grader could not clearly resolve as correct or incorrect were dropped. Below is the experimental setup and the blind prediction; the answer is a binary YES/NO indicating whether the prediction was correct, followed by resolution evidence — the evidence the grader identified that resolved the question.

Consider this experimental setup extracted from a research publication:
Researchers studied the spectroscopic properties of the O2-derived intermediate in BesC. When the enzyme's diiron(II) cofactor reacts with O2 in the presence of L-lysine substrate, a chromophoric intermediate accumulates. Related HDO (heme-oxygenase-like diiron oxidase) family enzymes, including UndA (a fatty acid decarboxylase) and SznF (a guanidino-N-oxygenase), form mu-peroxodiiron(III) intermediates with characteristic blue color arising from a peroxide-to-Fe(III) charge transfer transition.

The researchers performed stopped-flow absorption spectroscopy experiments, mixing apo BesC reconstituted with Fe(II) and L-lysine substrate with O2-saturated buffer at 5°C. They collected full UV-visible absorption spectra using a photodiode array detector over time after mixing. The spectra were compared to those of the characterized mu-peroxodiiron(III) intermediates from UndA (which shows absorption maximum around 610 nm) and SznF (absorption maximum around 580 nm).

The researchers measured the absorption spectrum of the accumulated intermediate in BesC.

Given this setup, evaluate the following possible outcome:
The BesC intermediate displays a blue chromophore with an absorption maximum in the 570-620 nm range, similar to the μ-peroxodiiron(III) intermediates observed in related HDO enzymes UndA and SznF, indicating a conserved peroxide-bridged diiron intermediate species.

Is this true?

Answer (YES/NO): YES